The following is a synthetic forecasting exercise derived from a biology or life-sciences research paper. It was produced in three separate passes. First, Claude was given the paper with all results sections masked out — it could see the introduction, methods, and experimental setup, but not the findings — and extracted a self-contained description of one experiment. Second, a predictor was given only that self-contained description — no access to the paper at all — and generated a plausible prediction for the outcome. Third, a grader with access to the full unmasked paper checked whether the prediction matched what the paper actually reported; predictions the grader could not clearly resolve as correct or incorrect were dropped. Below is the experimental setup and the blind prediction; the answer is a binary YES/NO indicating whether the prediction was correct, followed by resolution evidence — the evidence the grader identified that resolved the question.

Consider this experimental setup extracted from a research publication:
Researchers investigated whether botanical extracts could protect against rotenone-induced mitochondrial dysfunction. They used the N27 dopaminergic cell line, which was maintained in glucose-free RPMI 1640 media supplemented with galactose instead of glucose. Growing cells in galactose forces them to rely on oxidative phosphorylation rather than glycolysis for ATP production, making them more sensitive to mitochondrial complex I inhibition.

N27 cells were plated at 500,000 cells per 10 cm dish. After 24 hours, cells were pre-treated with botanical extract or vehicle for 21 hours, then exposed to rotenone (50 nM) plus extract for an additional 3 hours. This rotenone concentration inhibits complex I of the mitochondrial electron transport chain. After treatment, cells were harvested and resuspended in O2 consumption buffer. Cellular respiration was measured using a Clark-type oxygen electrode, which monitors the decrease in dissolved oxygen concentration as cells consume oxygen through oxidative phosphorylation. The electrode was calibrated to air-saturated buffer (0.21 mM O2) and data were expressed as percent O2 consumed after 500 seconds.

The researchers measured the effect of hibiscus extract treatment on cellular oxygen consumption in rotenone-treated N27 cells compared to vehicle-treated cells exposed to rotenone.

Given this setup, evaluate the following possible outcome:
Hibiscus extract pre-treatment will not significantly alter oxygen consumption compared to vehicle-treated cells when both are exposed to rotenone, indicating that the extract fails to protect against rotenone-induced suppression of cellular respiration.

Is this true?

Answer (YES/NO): NO